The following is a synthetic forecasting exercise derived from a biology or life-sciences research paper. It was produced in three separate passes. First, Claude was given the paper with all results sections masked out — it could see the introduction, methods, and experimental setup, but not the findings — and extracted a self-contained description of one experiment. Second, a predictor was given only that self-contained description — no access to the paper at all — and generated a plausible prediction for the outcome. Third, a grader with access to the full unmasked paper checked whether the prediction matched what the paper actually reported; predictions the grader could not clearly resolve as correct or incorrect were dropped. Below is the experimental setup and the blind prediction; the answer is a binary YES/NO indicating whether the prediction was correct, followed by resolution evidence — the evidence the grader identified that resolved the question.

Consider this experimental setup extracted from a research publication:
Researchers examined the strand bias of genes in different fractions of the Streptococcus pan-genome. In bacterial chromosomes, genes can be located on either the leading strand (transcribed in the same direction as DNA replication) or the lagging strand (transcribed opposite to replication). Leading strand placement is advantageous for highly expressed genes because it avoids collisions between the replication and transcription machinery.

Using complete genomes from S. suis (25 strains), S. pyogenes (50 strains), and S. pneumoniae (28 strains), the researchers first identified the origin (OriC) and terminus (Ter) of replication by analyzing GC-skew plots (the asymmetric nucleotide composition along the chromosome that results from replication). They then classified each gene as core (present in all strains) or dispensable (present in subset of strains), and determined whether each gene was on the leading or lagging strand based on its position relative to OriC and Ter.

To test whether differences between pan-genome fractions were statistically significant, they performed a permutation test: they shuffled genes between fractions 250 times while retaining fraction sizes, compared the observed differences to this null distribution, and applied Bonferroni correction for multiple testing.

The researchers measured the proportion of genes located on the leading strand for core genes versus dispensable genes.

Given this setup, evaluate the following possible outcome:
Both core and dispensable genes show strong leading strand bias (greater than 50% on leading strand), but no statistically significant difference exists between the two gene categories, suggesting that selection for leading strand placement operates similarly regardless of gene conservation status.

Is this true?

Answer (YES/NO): NO